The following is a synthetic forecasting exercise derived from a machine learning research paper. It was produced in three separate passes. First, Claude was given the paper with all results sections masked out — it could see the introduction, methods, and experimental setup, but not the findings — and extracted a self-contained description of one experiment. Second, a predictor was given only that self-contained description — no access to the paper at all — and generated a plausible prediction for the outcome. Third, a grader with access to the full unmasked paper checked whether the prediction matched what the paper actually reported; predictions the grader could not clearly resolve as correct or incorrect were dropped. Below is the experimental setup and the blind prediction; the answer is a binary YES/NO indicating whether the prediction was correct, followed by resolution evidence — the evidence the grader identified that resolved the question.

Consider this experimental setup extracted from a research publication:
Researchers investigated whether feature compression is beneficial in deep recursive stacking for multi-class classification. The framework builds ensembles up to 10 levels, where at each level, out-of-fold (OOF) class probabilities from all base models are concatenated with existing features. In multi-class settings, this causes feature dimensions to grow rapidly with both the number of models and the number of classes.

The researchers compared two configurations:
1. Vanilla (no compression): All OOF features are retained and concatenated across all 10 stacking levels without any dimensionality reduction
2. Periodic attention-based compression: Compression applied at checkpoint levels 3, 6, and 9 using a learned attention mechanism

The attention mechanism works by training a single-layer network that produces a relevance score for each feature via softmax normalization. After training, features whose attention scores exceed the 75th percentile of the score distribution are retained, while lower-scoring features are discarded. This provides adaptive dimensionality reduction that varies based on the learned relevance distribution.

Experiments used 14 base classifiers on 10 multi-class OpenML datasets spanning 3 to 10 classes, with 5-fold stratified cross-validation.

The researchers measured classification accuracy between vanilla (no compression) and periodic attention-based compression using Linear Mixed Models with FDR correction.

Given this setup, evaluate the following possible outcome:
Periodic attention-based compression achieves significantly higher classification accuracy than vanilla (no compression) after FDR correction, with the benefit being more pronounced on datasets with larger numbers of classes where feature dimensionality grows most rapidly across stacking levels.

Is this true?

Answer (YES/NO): NO